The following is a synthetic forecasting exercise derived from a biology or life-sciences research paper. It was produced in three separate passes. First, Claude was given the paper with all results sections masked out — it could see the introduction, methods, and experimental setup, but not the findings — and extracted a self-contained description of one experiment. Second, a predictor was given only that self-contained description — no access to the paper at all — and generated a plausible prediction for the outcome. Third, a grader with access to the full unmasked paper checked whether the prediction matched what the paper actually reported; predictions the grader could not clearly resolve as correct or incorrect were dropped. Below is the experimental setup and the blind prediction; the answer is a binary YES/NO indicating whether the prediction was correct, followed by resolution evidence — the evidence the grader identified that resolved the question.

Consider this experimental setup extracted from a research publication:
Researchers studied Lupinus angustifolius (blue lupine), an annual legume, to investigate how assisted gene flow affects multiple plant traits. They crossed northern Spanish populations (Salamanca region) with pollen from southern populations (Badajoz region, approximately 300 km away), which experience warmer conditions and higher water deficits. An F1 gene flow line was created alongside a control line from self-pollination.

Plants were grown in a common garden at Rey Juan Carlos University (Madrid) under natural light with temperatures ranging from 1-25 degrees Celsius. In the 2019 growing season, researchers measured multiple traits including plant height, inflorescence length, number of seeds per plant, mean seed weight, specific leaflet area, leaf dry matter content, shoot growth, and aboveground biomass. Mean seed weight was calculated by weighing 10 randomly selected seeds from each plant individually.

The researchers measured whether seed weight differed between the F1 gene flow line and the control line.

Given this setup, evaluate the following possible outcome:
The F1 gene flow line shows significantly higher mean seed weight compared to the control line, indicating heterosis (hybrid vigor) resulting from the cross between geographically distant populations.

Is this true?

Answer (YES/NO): NO